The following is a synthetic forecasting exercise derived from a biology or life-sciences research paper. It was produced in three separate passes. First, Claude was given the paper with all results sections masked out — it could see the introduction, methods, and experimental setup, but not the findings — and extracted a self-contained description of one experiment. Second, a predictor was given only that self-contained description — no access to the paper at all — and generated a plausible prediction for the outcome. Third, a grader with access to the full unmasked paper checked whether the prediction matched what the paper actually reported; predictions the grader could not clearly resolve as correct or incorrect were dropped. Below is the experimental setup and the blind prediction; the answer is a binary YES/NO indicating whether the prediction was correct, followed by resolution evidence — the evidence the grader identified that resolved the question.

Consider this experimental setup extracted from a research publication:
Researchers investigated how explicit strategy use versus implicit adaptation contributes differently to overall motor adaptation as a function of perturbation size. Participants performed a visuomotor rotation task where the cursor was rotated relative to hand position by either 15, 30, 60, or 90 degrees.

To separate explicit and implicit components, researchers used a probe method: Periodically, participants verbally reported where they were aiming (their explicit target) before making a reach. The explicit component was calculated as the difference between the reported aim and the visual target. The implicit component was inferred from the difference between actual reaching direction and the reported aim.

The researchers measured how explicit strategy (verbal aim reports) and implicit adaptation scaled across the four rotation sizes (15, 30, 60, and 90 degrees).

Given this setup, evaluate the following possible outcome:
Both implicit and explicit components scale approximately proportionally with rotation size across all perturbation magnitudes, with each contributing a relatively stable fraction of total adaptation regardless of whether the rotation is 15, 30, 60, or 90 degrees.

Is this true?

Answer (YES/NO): NO